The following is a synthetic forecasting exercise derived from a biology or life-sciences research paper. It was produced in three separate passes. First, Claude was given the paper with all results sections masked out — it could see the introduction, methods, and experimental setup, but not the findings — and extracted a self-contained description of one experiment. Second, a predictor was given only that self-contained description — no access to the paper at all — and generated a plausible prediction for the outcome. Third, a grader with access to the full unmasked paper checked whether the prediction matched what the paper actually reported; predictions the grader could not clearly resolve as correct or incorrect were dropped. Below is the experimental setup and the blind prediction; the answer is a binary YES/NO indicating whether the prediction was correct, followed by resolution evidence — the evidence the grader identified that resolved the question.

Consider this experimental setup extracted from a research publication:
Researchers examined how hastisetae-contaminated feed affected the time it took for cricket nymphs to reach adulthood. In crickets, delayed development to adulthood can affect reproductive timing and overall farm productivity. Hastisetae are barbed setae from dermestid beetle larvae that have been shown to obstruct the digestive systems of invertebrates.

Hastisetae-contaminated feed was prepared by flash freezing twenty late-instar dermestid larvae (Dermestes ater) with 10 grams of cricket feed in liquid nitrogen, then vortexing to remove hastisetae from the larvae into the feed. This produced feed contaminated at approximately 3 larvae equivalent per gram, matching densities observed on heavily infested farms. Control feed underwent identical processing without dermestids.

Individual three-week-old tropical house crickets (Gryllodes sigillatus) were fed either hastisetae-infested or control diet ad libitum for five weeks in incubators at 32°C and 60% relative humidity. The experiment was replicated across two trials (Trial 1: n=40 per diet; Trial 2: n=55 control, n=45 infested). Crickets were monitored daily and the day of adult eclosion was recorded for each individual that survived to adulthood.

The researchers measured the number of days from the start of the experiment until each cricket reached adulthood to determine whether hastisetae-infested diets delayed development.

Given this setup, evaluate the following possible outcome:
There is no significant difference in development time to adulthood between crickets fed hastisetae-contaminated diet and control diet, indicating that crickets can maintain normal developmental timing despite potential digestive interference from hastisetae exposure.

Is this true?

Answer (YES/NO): YES